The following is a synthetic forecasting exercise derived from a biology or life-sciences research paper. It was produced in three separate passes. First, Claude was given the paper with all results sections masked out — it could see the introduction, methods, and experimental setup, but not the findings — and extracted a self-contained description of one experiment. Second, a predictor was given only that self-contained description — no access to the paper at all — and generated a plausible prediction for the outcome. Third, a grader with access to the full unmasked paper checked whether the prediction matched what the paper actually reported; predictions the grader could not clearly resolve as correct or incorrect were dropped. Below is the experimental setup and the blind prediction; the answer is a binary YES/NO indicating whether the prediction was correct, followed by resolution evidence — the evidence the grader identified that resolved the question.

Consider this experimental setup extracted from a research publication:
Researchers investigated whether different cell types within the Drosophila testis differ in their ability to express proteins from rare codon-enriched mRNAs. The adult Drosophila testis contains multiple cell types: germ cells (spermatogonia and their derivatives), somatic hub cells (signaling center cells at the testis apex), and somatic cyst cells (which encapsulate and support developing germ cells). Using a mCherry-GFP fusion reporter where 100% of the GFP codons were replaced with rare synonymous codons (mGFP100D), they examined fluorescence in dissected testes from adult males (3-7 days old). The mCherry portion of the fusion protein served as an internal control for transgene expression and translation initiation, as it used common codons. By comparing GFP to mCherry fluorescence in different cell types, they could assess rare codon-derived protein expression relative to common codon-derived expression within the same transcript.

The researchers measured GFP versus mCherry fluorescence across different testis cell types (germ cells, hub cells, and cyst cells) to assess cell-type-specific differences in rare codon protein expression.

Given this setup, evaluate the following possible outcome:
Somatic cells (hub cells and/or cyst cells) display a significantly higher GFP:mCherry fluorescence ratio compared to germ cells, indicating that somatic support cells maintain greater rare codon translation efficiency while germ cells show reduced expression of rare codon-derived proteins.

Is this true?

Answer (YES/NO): NO